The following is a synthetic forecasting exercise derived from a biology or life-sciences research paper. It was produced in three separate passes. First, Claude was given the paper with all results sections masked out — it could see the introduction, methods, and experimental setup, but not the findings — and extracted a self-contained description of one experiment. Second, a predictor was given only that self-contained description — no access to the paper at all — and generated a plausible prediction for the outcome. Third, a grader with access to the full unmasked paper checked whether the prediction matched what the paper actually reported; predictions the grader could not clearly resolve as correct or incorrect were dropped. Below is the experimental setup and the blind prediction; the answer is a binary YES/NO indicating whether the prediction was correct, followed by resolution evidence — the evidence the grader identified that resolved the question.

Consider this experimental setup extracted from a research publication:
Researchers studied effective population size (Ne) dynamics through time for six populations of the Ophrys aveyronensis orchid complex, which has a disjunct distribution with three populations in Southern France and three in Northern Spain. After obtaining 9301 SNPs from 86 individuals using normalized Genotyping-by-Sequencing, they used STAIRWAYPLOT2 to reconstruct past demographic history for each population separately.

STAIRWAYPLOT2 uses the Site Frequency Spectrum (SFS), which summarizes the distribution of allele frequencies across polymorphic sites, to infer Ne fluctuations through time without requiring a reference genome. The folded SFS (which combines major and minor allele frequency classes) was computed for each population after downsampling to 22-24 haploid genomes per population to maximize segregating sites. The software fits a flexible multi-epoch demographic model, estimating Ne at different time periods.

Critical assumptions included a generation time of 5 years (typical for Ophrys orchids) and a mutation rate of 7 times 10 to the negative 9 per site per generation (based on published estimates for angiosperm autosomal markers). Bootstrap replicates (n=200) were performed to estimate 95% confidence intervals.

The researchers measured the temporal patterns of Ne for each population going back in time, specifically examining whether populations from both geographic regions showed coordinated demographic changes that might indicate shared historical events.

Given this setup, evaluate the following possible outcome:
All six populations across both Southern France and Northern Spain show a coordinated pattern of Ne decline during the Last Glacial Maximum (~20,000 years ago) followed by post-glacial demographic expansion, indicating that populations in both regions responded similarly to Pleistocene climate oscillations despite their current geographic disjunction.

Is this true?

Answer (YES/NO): NO